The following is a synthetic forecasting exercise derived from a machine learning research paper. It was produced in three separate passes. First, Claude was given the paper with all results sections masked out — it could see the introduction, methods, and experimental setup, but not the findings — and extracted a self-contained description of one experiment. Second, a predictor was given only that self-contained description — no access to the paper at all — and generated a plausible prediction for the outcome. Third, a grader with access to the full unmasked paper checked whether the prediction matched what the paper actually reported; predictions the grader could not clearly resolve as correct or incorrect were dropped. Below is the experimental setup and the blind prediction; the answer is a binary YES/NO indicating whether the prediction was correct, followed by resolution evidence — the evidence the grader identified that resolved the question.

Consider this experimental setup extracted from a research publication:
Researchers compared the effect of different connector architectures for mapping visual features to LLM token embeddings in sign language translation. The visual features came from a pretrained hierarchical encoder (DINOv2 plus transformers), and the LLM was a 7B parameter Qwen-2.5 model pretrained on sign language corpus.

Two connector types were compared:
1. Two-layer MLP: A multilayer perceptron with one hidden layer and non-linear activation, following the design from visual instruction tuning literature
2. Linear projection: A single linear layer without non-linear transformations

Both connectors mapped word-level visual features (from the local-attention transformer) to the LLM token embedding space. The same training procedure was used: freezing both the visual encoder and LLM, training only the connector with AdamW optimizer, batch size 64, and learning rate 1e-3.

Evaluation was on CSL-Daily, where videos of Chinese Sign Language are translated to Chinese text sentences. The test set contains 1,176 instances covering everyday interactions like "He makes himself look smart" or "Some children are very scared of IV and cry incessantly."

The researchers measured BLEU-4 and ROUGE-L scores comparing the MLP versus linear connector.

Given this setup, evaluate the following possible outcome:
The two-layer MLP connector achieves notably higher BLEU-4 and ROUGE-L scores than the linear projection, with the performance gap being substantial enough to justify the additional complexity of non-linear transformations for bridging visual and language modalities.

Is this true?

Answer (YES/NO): YES